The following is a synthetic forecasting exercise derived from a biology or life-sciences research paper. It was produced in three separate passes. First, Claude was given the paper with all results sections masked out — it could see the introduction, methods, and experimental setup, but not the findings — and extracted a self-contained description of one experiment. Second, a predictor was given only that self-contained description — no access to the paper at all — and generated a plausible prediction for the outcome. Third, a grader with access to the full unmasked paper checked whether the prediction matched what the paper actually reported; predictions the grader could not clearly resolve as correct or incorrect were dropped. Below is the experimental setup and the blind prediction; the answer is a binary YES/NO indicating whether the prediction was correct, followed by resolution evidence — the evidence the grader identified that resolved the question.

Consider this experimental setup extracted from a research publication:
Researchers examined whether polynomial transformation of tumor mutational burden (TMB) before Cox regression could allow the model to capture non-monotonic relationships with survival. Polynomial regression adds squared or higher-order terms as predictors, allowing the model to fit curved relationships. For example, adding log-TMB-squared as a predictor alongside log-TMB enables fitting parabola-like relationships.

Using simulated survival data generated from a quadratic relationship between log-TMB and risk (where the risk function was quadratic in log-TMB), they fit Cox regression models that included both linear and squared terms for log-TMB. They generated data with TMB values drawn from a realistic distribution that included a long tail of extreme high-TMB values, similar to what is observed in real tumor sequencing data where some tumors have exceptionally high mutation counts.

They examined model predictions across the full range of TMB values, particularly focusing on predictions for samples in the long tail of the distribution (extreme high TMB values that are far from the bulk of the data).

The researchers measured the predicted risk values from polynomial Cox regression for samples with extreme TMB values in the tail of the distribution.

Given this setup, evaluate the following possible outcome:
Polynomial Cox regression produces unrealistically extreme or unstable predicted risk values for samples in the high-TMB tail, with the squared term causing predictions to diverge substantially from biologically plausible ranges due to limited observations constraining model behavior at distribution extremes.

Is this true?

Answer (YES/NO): YES